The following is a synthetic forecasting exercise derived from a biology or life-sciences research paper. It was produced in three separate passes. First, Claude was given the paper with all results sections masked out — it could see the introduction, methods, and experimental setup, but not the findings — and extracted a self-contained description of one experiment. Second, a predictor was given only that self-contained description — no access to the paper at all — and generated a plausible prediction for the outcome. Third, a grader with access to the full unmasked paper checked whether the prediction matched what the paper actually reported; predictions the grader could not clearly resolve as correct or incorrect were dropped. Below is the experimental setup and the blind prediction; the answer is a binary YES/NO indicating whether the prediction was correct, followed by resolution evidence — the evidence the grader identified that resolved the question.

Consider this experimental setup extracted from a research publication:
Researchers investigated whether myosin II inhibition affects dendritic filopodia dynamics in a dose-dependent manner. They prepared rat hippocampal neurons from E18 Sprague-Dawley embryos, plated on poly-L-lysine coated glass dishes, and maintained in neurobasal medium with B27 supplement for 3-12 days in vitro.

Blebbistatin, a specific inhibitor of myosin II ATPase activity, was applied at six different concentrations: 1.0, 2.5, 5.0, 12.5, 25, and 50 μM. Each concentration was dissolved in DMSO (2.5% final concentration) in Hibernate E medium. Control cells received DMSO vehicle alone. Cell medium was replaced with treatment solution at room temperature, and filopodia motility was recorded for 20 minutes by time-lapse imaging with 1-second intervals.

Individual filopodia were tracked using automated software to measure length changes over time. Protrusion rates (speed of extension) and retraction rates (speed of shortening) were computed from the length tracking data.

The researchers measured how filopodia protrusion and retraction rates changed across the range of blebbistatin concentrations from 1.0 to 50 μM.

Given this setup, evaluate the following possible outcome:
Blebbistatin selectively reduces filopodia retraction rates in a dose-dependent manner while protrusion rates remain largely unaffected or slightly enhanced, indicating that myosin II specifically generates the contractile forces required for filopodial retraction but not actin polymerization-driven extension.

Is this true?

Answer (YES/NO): NO